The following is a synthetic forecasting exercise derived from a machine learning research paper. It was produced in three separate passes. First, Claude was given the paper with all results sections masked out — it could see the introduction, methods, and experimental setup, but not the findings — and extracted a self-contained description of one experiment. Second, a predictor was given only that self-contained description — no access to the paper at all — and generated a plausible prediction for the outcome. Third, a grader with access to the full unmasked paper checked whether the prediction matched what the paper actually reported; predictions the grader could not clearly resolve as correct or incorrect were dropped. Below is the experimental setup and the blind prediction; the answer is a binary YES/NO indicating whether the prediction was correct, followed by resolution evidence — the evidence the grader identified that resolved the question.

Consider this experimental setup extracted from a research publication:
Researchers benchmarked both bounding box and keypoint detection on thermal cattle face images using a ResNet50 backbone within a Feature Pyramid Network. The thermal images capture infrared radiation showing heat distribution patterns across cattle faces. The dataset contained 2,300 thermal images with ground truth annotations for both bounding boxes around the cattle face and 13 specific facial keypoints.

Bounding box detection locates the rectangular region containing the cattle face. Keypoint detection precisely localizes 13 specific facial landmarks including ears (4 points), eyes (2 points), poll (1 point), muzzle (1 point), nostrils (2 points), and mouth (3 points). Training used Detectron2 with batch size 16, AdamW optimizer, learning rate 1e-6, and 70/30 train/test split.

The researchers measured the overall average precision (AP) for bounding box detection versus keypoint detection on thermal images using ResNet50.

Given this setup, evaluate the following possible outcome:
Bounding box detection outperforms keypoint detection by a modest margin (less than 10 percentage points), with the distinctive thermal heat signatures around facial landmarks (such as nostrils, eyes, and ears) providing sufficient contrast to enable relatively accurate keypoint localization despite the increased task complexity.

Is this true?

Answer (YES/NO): NO